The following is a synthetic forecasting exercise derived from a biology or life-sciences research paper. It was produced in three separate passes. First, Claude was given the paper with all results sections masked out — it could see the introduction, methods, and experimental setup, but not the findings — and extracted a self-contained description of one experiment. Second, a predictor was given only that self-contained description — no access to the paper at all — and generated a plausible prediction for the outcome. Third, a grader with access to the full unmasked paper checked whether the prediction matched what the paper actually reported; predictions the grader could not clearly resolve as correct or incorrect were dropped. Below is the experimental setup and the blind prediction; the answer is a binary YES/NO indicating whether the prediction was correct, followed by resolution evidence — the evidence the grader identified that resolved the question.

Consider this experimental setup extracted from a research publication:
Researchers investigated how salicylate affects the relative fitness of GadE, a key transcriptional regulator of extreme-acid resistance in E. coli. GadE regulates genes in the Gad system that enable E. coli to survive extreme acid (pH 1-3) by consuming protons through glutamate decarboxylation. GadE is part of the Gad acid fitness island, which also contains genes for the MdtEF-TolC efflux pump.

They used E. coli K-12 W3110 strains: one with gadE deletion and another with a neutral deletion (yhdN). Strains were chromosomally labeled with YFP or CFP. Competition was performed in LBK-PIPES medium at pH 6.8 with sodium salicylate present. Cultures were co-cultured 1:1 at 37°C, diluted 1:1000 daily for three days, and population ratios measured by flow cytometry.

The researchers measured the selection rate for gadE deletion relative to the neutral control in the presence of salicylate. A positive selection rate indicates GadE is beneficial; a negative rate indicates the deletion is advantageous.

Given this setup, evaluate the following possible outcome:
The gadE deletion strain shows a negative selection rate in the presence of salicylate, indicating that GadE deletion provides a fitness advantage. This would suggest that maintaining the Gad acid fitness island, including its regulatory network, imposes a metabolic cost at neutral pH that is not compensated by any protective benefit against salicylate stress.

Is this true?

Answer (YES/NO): YES